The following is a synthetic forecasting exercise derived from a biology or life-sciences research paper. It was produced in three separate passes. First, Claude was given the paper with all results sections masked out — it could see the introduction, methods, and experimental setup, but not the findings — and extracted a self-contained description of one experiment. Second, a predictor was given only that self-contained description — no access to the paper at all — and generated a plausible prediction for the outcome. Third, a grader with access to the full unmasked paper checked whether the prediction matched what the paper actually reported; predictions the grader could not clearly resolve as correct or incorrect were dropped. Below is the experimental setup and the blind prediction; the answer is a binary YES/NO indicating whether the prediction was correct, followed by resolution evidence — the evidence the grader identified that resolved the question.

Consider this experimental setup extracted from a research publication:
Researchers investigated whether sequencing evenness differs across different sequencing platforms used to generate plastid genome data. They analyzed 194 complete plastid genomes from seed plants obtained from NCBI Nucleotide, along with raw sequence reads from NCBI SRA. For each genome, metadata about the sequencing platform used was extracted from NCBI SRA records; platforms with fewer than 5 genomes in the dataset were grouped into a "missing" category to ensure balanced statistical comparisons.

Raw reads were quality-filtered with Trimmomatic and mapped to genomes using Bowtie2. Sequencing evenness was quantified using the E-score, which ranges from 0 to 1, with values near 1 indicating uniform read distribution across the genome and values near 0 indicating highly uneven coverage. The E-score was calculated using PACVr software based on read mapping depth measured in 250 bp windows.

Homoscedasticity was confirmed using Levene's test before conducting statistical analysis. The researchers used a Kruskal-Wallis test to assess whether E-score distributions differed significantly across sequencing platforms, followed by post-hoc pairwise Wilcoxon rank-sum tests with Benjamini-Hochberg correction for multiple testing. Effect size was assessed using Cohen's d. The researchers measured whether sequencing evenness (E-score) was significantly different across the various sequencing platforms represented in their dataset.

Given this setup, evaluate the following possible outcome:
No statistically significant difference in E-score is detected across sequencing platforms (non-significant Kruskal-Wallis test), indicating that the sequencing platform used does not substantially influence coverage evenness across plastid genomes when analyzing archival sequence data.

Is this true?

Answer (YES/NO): NO